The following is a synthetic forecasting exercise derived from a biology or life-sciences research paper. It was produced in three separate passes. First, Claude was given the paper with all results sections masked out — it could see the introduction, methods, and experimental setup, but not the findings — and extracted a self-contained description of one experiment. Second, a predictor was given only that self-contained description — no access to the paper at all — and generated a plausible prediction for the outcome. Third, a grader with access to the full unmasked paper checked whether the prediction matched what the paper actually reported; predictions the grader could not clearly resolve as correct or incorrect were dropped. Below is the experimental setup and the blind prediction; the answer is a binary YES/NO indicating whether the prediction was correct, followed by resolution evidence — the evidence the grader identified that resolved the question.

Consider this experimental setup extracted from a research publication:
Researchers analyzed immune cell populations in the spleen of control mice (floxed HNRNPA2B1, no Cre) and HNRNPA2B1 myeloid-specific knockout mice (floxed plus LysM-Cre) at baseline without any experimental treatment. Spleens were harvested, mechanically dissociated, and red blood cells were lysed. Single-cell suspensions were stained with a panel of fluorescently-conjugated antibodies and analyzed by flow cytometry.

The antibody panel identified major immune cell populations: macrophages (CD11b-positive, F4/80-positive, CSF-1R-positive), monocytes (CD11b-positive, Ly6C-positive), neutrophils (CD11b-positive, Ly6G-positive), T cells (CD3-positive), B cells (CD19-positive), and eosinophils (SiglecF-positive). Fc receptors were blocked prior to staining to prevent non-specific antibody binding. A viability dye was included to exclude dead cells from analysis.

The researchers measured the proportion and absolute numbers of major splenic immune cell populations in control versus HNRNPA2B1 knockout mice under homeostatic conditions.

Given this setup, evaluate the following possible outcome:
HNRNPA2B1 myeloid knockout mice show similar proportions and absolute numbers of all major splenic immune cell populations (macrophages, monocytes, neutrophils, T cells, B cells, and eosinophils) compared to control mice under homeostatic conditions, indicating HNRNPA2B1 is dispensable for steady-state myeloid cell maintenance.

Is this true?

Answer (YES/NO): NO